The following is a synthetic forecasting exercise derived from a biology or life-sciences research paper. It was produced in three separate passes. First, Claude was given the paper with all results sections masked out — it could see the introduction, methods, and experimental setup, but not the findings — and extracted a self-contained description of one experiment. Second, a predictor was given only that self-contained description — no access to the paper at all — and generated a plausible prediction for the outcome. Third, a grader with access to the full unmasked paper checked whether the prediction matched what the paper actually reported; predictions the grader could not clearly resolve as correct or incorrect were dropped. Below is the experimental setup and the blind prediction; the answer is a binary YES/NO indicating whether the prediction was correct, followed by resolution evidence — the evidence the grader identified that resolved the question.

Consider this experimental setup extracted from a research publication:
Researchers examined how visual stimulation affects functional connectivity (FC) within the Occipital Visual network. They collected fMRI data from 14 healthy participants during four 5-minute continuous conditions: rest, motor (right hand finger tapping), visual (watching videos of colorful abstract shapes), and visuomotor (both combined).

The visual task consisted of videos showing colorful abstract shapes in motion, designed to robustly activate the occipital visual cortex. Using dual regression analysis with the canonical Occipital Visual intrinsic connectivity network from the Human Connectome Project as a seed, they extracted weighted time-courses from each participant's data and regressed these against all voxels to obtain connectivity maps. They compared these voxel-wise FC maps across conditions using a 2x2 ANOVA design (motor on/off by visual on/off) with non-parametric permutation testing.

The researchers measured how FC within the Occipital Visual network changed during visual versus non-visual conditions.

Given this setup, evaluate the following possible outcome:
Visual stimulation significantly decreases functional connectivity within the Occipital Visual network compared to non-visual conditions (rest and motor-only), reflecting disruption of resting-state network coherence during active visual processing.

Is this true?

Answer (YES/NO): NO